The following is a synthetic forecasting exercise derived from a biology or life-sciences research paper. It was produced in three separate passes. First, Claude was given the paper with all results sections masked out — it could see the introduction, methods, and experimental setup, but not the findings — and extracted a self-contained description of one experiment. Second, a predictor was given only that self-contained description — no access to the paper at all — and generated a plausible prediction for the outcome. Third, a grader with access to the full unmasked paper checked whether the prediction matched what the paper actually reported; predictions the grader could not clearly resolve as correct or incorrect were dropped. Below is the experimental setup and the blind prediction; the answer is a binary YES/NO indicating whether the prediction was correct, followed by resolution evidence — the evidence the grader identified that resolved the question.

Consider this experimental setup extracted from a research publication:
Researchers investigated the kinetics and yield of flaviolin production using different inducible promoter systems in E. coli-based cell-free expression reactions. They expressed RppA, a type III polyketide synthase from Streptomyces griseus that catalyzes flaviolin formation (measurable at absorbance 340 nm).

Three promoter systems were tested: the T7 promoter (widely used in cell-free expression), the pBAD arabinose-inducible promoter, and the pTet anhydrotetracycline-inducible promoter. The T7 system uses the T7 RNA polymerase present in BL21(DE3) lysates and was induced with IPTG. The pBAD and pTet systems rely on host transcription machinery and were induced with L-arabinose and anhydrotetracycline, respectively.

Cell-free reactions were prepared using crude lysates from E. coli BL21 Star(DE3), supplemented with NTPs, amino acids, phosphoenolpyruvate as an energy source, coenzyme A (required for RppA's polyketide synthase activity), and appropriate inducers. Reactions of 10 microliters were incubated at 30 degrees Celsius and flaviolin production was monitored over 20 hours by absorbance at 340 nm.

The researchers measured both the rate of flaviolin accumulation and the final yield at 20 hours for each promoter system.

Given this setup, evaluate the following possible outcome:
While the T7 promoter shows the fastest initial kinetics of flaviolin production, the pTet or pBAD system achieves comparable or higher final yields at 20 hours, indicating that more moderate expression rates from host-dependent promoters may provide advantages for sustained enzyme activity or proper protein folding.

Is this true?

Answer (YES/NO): YES